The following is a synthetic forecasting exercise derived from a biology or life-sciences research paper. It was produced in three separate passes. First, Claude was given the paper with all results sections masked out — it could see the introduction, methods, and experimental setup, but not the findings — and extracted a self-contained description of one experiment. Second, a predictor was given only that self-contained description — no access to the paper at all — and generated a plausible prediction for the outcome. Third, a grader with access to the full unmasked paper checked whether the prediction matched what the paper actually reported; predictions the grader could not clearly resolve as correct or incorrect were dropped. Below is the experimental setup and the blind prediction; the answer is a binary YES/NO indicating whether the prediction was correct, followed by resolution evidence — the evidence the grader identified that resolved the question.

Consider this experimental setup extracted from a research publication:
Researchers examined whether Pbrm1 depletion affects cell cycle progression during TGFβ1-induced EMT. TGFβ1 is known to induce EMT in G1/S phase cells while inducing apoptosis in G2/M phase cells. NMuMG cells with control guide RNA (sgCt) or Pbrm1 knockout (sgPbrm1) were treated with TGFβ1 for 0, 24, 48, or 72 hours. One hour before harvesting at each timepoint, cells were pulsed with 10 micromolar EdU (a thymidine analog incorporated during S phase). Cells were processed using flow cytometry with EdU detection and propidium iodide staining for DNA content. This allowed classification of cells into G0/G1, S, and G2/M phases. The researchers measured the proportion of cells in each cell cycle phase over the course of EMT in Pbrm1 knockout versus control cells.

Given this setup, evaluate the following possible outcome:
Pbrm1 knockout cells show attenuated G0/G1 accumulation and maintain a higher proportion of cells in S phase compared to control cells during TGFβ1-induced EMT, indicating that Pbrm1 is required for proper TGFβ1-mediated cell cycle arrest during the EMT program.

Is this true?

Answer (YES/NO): NO